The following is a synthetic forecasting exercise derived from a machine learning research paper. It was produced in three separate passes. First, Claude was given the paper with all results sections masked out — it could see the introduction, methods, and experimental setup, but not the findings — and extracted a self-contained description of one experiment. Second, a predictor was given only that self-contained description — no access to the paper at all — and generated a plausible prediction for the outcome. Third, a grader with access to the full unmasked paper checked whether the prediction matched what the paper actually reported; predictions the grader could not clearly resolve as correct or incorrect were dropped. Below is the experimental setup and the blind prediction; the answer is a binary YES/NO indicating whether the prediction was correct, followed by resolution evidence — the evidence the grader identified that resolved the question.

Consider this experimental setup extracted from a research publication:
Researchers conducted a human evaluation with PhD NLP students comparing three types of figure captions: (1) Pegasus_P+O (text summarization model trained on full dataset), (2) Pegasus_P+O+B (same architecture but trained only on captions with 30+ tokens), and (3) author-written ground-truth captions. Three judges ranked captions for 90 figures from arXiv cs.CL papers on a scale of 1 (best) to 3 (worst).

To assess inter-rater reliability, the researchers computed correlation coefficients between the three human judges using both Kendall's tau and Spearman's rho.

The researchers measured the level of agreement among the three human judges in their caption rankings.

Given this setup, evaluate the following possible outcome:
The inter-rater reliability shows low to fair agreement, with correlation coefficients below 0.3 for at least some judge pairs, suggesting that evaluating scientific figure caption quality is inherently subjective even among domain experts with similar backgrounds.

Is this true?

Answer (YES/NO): YES